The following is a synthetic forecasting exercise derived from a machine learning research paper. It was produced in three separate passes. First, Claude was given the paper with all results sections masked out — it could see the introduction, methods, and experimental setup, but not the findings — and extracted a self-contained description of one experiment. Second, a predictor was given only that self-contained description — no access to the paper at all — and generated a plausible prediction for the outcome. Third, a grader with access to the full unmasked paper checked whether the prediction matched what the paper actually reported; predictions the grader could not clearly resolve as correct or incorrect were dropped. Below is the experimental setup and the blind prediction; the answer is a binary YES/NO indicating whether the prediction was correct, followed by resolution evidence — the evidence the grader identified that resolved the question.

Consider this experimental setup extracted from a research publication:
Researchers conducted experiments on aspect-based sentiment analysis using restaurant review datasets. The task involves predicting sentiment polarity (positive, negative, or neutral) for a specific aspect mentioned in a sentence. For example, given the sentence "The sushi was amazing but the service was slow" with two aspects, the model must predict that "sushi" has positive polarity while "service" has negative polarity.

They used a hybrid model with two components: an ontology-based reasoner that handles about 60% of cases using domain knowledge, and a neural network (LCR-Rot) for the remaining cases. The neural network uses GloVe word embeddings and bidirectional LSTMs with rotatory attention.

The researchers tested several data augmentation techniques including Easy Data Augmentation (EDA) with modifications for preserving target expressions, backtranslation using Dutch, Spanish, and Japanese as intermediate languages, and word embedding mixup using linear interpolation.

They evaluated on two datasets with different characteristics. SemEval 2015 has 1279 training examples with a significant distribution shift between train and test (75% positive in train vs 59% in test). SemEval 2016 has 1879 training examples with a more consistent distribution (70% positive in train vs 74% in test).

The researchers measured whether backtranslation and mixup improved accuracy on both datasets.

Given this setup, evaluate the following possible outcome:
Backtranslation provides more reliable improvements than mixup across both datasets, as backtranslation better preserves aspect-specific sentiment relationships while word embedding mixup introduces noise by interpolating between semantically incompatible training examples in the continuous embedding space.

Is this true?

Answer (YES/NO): NO